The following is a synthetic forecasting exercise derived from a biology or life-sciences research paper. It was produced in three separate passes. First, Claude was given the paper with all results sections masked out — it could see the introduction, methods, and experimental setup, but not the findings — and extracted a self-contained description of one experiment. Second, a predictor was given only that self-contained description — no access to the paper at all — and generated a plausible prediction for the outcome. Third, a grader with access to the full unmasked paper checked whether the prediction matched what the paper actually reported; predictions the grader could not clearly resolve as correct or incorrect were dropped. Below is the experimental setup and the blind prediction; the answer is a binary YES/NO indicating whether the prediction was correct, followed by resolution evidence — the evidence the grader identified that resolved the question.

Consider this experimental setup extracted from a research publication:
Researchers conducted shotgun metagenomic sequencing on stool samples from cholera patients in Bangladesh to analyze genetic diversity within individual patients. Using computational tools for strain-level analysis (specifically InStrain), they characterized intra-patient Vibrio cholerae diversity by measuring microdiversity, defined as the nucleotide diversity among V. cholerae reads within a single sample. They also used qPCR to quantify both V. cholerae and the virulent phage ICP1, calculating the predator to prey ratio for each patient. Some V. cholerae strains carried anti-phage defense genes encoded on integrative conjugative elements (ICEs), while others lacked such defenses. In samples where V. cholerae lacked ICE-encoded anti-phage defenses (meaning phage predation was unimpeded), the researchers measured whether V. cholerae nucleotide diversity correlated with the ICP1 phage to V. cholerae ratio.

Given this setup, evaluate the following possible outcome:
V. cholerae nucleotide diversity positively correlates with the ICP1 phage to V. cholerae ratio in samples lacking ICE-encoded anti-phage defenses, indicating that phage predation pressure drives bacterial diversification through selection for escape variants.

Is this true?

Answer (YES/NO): YES